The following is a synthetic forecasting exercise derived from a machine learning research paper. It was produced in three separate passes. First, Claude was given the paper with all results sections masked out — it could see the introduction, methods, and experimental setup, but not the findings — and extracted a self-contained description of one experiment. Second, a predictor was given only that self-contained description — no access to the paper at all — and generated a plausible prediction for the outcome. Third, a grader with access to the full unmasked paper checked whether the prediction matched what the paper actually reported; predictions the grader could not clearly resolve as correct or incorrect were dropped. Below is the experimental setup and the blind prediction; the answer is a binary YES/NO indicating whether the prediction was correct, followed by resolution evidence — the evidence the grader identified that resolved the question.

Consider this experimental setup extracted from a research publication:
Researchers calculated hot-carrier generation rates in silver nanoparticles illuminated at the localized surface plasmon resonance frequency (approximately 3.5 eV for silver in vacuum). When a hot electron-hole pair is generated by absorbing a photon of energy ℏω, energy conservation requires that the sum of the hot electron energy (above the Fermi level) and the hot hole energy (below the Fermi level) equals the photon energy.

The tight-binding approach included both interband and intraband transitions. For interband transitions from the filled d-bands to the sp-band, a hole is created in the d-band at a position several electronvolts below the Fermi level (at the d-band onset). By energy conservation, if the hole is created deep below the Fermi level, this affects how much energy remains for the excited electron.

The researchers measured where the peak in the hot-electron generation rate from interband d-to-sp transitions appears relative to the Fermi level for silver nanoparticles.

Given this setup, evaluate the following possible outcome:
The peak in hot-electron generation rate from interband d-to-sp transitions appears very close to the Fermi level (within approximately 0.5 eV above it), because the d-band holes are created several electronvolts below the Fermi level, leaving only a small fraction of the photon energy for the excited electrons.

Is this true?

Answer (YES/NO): YES